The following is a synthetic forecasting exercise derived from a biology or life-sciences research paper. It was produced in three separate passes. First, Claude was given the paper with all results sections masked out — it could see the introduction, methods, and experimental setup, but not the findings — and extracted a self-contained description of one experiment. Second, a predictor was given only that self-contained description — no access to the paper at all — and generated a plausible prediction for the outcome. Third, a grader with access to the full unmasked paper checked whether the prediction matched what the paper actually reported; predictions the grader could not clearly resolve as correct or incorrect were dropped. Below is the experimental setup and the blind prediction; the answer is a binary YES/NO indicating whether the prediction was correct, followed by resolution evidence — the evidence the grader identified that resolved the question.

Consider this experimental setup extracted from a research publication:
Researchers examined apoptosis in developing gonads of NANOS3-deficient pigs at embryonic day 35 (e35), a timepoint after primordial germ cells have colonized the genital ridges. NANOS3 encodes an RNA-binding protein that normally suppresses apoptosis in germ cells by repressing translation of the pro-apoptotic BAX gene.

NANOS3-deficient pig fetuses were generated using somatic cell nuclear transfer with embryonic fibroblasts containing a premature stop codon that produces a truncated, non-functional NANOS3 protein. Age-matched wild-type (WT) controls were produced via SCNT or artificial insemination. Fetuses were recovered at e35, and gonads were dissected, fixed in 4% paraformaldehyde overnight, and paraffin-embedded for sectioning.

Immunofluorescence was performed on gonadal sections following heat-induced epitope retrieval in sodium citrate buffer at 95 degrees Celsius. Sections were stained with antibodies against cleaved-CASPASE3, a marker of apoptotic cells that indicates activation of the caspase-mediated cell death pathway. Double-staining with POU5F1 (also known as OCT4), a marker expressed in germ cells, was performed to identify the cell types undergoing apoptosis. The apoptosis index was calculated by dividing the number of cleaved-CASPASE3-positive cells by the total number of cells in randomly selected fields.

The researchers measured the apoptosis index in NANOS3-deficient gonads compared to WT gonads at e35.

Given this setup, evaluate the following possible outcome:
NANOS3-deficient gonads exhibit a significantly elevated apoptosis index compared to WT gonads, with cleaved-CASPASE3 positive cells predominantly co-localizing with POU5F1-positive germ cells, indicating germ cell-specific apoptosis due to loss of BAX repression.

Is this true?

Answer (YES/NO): NO